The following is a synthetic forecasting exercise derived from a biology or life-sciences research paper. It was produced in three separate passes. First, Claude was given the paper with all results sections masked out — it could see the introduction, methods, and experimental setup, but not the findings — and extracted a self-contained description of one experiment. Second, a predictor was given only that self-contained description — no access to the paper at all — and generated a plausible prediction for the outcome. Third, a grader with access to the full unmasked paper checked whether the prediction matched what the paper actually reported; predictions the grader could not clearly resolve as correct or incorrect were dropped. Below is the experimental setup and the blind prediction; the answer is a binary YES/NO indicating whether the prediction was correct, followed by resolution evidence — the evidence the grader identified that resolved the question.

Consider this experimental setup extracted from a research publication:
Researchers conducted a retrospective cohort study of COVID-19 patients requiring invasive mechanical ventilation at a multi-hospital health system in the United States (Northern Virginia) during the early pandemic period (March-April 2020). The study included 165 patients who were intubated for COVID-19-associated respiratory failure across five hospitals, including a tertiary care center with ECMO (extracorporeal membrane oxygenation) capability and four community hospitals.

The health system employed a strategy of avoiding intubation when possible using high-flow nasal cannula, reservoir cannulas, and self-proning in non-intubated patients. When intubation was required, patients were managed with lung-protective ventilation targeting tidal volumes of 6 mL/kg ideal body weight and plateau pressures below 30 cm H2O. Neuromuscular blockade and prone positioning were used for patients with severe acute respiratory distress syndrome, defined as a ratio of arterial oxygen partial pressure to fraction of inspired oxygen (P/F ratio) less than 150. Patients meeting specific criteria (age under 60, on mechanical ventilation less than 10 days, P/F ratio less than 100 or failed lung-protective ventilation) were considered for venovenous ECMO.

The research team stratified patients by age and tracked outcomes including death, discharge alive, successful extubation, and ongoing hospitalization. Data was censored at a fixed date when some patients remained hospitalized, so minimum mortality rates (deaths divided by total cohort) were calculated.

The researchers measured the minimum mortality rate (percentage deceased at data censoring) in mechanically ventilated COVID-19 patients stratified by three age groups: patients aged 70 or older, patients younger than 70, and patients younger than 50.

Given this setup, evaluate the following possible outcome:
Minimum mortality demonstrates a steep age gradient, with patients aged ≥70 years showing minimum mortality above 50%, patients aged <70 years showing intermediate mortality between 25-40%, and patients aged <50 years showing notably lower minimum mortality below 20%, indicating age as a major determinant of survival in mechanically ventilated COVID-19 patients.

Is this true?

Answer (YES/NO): YES